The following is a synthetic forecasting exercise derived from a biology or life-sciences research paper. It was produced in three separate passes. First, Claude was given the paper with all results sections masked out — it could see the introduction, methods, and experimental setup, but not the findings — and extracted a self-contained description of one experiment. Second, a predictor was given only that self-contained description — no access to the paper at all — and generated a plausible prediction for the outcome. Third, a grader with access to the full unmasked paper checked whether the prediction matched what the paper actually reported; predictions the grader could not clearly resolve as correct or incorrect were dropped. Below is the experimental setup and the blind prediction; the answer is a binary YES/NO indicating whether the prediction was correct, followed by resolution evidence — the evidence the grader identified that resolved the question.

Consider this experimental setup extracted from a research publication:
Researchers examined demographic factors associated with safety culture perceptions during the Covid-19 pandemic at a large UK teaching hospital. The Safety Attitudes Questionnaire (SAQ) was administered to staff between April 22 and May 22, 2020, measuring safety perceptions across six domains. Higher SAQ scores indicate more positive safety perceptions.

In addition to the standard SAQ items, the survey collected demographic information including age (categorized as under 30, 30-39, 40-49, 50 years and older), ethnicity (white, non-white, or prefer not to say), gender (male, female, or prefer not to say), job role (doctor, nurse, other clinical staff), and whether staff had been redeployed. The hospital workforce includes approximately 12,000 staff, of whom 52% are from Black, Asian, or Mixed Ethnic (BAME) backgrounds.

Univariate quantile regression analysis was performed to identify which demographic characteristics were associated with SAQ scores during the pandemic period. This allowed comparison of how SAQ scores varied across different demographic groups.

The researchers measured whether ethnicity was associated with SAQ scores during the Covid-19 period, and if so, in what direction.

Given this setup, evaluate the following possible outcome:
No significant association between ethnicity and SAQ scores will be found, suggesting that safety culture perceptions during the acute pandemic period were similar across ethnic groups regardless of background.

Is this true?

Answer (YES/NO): NO